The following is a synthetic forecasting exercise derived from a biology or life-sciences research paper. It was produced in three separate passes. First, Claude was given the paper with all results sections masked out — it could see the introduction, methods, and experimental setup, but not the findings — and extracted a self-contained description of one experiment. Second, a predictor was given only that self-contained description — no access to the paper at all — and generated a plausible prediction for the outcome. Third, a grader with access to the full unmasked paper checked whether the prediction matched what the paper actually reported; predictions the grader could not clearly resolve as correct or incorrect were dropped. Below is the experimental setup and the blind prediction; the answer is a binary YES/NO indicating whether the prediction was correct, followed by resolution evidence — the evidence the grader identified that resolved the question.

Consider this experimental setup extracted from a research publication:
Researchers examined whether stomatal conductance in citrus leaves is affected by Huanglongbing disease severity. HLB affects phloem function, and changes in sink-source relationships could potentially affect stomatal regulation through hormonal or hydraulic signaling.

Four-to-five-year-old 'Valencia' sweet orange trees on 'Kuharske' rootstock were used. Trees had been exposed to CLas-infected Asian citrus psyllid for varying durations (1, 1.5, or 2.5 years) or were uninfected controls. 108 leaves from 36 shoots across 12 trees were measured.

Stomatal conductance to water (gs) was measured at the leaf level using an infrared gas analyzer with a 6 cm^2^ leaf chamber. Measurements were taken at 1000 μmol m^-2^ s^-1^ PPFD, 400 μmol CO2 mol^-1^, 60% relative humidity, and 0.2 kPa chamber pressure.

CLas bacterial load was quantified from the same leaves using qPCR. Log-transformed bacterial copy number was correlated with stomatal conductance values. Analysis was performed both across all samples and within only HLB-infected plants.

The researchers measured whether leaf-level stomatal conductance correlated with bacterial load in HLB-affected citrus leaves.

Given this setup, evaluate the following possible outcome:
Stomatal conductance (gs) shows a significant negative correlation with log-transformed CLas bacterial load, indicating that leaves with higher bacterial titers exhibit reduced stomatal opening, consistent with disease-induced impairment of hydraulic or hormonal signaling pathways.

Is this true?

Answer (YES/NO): NO